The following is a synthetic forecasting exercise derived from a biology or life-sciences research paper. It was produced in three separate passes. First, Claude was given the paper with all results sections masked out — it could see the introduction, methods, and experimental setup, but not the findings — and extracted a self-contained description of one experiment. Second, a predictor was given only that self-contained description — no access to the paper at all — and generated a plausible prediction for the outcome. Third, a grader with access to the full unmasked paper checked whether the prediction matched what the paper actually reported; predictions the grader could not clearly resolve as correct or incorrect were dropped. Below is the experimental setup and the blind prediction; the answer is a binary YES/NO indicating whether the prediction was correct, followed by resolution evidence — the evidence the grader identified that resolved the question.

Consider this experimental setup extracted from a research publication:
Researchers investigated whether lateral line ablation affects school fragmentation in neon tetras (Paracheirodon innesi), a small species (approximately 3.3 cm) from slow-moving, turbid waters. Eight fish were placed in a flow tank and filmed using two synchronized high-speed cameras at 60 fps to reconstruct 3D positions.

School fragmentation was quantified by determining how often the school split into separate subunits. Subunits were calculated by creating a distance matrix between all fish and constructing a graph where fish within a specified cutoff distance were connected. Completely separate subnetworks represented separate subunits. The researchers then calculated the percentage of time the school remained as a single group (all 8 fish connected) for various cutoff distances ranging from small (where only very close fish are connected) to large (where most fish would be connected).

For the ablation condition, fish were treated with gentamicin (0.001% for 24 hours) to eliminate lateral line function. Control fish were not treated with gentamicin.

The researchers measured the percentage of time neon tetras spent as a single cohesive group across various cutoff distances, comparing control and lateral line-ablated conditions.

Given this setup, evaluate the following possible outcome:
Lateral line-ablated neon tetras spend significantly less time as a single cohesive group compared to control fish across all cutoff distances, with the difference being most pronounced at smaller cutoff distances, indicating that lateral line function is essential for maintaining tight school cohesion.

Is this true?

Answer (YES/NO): NO